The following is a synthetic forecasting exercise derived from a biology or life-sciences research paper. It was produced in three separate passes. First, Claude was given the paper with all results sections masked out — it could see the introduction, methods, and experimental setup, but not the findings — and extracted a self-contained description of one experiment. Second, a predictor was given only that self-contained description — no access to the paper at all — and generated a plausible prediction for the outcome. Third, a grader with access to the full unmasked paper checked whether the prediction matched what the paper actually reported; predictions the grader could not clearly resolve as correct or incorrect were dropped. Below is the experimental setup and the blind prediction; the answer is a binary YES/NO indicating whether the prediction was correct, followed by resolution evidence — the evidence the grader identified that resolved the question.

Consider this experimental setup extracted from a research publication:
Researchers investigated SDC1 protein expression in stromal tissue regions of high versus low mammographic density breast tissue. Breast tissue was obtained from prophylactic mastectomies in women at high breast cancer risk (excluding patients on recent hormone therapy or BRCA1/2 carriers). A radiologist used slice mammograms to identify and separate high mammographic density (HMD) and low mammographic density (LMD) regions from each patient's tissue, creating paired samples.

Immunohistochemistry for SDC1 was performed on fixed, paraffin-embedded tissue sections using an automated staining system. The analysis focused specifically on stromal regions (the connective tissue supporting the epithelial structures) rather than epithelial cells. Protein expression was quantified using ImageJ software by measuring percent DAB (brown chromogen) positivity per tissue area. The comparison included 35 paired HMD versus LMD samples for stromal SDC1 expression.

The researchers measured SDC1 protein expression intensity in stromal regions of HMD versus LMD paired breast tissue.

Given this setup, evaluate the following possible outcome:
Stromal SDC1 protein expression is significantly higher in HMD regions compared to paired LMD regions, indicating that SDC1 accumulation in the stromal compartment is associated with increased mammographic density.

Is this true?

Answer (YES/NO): YES